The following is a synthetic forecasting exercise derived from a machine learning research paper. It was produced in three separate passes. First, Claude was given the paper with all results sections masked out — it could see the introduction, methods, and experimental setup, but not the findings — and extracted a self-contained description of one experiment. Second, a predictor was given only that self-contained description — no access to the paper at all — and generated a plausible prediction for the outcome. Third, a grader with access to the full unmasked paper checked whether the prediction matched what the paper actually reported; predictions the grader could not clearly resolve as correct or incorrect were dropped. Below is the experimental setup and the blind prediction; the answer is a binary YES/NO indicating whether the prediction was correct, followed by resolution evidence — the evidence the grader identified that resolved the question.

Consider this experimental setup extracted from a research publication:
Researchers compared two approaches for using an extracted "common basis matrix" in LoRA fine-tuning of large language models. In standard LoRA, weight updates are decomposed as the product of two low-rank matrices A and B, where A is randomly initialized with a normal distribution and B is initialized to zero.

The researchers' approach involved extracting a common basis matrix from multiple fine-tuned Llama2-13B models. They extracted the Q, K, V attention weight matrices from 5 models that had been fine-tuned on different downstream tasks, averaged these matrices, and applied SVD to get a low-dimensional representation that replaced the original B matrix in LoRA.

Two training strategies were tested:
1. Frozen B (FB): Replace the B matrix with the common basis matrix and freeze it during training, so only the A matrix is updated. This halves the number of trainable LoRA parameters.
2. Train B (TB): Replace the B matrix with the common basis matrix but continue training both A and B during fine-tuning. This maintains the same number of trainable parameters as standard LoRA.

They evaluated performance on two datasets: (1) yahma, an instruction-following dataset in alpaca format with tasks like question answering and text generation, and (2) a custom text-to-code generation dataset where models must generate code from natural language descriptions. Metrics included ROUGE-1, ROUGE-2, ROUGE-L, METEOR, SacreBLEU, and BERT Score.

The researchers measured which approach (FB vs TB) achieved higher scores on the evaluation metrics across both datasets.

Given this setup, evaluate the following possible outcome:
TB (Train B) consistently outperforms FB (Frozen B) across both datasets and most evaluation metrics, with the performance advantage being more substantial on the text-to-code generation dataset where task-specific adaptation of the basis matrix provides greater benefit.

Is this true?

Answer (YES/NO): NO